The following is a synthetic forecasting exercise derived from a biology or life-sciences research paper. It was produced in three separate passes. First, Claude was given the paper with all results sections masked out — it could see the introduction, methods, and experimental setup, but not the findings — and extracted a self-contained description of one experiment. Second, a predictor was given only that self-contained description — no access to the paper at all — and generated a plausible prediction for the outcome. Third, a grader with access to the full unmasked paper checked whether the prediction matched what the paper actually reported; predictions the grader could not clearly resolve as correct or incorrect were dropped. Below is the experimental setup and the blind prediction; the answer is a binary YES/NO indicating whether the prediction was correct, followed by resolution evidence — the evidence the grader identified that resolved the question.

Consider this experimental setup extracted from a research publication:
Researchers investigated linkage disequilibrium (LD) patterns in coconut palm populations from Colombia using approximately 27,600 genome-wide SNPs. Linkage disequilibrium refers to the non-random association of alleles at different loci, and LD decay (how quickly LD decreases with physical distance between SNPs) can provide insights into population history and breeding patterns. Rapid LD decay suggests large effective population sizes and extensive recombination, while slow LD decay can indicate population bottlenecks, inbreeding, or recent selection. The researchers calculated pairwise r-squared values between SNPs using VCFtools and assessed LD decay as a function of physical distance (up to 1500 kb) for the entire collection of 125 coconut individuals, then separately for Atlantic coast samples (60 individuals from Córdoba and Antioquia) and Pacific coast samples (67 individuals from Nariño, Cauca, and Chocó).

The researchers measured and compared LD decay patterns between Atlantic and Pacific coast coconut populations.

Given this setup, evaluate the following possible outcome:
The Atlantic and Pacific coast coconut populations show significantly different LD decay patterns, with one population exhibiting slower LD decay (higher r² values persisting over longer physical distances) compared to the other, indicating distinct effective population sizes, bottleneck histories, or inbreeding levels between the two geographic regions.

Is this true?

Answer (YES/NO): YES